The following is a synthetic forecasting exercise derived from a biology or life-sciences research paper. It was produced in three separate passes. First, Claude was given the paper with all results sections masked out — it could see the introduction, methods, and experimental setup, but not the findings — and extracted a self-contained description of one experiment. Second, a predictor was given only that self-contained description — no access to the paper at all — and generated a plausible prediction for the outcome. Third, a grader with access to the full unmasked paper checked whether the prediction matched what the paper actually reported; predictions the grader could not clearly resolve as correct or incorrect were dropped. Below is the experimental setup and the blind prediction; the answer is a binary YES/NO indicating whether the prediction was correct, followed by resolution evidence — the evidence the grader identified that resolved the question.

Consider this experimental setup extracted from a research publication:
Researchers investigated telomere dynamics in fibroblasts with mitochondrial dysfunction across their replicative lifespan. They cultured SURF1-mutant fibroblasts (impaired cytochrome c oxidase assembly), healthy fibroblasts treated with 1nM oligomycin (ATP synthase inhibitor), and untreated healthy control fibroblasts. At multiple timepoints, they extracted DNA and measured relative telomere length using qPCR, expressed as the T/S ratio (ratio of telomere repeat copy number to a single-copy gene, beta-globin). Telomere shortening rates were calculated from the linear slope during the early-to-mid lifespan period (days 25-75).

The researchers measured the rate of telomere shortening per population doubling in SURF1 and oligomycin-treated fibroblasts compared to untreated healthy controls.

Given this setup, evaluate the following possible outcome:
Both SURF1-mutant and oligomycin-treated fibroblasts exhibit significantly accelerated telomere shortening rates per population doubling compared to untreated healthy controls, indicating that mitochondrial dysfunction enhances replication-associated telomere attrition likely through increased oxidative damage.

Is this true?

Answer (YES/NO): NO